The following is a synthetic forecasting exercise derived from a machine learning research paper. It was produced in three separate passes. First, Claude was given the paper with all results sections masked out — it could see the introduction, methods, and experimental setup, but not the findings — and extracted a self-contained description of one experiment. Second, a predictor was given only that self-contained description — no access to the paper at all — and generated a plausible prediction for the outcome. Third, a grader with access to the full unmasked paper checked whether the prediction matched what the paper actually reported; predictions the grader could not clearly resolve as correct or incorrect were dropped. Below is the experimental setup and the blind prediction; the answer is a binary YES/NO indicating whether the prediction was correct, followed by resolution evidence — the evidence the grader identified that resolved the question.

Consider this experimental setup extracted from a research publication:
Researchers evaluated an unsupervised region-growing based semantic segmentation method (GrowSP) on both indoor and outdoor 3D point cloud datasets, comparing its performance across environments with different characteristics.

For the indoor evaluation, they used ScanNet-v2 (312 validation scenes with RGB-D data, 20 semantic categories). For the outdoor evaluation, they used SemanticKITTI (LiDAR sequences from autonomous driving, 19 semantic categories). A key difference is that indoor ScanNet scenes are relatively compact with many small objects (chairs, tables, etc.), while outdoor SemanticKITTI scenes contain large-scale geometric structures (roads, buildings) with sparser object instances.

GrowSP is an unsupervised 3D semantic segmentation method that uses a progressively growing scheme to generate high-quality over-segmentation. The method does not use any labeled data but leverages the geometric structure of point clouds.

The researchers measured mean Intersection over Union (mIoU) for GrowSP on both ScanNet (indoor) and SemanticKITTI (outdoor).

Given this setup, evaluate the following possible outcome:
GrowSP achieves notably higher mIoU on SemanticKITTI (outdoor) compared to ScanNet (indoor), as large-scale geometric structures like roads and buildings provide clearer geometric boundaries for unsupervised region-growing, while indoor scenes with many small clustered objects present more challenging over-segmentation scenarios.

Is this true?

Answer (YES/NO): NO